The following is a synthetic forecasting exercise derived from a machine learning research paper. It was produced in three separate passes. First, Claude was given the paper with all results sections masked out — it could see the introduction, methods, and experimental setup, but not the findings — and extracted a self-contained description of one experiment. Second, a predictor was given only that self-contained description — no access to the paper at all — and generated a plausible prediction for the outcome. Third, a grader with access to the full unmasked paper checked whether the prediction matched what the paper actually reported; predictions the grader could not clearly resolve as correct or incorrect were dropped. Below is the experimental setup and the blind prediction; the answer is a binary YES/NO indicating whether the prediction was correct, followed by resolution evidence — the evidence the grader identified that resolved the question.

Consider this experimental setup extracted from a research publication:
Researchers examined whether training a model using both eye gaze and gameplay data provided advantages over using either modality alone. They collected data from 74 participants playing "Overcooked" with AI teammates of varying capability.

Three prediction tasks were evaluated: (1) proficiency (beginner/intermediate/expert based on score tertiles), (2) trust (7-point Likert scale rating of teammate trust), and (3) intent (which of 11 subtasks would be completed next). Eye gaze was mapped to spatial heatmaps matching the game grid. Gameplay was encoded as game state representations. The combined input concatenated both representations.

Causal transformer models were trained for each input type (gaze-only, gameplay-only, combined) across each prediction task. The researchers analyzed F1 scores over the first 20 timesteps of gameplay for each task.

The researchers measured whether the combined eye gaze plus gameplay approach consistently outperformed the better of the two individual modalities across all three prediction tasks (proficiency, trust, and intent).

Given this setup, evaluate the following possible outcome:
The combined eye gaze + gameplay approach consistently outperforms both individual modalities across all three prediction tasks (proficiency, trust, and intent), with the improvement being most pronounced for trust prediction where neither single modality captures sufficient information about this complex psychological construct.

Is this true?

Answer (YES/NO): NO